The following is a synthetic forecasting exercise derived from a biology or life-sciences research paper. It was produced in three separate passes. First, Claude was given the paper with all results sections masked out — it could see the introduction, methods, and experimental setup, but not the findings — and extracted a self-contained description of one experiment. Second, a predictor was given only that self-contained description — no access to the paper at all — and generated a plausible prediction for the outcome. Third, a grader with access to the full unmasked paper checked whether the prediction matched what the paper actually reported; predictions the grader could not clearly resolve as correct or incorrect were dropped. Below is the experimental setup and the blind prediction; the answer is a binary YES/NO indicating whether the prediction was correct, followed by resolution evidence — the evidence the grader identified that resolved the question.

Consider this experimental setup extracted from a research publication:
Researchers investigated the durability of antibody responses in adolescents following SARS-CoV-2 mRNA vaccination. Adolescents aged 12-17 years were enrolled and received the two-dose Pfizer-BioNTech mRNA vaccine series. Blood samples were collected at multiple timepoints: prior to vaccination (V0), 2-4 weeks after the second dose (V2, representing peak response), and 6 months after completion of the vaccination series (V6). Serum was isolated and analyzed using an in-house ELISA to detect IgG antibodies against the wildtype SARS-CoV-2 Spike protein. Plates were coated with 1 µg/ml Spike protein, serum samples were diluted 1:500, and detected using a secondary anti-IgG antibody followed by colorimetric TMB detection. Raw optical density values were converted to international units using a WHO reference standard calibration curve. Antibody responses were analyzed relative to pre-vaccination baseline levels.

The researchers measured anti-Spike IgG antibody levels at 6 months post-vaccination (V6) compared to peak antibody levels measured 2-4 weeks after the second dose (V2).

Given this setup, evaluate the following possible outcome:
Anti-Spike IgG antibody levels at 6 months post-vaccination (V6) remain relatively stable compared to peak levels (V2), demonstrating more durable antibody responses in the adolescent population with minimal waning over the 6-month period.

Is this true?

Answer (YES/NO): NO